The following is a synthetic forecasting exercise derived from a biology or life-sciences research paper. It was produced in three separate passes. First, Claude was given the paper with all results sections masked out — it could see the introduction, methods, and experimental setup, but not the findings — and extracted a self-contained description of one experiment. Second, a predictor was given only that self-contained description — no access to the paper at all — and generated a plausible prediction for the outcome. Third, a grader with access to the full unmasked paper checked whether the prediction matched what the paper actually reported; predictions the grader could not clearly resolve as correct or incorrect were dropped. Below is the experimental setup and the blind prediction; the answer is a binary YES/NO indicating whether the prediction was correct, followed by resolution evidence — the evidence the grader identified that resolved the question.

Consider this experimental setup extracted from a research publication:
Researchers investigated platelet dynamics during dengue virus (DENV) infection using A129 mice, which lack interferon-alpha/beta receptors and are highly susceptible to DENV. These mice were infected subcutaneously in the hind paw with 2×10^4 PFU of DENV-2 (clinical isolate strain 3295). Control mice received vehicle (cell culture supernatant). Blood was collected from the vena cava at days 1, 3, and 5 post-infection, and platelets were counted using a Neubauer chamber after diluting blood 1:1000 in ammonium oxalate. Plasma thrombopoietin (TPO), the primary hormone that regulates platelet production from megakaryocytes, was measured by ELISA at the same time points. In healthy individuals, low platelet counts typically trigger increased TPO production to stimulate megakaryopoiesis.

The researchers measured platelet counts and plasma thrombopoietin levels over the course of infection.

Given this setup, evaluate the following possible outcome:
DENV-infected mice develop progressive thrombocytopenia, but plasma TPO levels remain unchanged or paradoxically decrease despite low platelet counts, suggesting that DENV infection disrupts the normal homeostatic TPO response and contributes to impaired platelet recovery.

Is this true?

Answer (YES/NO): NO